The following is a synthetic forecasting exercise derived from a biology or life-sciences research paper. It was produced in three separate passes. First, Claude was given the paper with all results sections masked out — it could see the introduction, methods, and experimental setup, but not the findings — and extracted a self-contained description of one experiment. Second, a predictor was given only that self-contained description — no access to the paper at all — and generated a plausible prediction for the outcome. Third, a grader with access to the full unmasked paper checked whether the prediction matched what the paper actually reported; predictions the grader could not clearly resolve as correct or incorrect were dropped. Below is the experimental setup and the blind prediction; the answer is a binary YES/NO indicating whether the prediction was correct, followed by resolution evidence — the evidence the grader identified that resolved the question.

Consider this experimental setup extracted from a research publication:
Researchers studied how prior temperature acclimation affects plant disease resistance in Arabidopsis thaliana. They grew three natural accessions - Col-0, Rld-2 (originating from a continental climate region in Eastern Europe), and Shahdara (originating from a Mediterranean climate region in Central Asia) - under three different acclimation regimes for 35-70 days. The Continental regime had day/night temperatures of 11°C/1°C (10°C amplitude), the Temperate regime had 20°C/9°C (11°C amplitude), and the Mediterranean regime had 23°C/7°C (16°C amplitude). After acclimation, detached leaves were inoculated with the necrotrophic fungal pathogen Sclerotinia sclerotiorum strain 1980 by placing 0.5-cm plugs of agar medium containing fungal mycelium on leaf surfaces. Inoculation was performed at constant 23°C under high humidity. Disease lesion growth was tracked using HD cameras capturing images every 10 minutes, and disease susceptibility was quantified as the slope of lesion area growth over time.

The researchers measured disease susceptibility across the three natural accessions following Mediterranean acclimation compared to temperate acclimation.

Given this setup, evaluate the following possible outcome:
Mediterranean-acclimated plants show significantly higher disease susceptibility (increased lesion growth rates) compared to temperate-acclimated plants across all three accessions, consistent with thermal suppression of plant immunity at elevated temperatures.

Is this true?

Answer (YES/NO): YES